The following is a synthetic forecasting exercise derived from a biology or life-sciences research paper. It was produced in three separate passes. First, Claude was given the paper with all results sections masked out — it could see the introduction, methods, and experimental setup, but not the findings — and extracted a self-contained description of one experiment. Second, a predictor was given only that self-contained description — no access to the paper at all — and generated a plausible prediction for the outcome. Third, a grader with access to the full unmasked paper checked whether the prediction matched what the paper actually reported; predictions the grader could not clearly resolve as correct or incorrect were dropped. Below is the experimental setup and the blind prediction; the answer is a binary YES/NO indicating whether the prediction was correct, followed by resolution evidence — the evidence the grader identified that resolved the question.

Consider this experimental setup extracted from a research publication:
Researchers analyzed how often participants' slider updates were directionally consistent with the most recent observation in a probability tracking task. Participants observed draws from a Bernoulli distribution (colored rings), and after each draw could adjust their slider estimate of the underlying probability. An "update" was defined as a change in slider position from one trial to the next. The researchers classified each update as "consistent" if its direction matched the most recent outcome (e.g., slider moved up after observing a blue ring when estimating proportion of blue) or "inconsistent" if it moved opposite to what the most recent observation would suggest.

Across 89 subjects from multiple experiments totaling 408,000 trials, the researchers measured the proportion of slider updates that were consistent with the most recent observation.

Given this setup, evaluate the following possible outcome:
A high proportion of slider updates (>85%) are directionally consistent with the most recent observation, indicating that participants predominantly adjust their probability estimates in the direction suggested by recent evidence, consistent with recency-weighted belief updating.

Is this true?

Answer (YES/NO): NO